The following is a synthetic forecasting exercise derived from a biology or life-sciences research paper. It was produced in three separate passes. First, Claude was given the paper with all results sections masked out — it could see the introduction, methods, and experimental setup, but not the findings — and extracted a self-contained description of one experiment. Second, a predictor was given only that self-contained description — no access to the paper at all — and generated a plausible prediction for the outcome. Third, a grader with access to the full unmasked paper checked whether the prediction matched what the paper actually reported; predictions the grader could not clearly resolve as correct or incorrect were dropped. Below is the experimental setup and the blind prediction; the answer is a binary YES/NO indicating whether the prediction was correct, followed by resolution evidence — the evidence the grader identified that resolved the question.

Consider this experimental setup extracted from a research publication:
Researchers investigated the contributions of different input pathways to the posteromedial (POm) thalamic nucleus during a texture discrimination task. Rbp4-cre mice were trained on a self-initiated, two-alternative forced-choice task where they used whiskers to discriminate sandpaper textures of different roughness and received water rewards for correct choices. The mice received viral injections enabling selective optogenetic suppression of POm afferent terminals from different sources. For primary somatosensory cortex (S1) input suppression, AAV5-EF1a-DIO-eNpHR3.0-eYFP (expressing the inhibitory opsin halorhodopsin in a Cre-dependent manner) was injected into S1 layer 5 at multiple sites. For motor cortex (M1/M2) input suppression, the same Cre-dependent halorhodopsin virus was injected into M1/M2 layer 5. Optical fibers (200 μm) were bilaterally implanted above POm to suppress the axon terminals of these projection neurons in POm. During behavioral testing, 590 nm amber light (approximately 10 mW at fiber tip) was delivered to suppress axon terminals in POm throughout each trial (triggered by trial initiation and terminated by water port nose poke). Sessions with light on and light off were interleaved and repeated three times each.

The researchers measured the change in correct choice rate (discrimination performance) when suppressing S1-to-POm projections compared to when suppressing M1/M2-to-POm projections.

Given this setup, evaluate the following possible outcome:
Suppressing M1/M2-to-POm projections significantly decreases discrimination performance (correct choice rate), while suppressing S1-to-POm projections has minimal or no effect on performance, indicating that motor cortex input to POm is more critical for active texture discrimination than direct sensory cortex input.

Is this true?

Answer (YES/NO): NO